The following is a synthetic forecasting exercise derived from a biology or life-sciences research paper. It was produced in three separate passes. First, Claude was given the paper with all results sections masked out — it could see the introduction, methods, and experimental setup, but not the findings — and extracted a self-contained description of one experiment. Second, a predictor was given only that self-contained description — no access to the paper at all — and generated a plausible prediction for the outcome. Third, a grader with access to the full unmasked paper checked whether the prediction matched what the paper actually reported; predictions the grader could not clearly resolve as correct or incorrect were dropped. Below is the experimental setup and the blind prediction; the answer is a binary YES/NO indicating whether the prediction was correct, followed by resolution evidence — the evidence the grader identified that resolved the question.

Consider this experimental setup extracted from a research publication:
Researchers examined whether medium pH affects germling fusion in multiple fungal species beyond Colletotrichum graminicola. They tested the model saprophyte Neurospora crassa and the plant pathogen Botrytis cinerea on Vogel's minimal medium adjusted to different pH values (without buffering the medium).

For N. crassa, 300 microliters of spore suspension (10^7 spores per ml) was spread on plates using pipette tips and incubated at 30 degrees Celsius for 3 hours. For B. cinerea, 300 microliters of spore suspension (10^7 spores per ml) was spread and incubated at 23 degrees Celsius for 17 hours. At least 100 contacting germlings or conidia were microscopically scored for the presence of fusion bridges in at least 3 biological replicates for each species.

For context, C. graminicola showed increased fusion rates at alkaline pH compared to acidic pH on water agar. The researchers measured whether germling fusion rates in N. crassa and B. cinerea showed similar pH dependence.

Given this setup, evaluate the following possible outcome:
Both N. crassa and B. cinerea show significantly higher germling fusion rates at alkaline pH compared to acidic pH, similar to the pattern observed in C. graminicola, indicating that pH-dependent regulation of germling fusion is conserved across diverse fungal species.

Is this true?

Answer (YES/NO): NO